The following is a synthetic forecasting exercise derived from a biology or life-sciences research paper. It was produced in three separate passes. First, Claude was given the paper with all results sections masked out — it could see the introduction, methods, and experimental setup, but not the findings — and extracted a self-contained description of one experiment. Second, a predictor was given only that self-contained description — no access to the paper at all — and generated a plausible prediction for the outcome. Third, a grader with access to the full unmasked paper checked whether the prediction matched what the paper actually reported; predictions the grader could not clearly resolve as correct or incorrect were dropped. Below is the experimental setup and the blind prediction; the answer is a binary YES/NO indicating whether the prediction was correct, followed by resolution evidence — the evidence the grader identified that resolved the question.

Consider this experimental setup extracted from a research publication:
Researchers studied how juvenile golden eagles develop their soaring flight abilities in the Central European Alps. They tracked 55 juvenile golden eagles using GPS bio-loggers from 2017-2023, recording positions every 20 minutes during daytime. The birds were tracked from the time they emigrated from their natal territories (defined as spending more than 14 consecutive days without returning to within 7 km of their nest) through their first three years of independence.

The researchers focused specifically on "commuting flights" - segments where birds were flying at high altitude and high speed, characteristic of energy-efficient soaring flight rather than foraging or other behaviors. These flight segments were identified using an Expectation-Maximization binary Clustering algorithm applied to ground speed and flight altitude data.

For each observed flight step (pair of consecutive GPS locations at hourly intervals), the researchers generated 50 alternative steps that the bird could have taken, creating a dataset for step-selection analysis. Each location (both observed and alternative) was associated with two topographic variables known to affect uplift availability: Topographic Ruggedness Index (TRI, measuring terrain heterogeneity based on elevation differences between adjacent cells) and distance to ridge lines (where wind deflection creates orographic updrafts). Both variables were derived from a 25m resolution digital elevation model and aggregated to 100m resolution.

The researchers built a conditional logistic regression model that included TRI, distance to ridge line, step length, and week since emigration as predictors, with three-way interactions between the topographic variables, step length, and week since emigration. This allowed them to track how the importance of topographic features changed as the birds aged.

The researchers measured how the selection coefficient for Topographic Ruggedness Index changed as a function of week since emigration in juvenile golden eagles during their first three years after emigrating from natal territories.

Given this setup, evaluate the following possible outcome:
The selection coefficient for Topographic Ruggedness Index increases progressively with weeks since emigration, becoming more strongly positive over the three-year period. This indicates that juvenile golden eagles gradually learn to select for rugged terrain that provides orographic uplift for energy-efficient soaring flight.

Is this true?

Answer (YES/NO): NO